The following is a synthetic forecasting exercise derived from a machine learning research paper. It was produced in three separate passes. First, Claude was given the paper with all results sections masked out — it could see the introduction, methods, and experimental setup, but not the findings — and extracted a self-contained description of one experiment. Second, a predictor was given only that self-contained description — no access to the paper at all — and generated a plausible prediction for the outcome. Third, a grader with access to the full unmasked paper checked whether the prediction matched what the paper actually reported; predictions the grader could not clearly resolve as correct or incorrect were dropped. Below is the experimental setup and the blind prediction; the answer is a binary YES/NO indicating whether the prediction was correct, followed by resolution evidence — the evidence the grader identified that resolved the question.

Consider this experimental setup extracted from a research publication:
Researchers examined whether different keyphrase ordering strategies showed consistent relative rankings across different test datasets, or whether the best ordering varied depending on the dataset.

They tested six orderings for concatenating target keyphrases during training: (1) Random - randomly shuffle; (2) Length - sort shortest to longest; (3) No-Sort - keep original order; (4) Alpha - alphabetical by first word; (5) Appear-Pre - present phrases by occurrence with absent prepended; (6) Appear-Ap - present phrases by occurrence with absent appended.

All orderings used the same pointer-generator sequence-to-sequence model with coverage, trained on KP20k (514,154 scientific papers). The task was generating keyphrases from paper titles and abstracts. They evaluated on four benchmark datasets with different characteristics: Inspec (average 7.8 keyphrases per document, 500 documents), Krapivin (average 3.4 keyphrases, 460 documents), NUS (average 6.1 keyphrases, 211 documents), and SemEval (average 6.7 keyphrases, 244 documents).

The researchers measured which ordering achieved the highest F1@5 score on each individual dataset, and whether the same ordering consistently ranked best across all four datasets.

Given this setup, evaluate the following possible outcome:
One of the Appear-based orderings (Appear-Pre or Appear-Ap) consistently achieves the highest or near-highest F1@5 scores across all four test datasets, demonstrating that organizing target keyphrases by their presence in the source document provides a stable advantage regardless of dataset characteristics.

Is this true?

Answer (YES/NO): NO